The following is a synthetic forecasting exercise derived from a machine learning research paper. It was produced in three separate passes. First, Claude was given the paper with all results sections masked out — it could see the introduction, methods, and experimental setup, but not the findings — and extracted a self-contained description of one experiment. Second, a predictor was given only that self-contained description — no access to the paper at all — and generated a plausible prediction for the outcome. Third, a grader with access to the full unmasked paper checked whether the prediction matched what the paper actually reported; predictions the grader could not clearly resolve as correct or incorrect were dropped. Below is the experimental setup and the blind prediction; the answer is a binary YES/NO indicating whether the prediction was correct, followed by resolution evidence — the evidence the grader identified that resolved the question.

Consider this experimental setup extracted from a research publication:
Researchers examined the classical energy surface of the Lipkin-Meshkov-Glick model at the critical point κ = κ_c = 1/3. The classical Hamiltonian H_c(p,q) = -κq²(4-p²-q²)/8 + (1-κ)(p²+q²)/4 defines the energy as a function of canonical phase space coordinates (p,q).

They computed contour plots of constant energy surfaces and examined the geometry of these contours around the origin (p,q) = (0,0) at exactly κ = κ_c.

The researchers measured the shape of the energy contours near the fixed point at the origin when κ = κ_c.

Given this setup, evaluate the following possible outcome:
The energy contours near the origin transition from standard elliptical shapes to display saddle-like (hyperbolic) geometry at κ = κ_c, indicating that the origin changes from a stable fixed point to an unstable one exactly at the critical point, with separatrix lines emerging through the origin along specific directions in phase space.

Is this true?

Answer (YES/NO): NO